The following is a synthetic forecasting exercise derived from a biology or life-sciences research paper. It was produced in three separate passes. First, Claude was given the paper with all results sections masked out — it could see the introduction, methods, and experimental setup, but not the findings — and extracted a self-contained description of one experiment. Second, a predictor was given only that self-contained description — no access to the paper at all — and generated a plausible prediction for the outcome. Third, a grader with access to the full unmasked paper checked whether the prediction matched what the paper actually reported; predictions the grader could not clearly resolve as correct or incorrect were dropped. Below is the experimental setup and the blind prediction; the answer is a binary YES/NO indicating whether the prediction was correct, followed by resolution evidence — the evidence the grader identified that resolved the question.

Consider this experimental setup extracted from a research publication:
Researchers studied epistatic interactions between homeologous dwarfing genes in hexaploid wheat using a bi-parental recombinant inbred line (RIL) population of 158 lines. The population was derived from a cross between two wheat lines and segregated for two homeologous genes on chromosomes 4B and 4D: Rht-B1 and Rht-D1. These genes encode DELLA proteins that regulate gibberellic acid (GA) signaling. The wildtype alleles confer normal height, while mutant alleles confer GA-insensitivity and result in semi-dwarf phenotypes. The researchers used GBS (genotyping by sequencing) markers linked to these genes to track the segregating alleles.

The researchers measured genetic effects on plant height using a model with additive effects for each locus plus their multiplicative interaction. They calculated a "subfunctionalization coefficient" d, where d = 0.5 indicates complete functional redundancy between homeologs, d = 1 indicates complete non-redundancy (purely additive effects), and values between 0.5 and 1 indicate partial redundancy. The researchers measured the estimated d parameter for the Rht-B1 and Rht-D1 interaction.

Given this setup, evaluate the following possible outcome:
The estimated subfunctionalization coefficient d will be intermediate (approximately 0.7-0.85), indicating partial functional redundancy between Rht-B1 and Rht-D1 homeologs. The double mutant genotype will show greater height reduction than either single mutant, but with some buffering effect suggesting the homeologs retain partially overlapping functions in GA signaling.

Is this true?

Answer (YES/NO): YES